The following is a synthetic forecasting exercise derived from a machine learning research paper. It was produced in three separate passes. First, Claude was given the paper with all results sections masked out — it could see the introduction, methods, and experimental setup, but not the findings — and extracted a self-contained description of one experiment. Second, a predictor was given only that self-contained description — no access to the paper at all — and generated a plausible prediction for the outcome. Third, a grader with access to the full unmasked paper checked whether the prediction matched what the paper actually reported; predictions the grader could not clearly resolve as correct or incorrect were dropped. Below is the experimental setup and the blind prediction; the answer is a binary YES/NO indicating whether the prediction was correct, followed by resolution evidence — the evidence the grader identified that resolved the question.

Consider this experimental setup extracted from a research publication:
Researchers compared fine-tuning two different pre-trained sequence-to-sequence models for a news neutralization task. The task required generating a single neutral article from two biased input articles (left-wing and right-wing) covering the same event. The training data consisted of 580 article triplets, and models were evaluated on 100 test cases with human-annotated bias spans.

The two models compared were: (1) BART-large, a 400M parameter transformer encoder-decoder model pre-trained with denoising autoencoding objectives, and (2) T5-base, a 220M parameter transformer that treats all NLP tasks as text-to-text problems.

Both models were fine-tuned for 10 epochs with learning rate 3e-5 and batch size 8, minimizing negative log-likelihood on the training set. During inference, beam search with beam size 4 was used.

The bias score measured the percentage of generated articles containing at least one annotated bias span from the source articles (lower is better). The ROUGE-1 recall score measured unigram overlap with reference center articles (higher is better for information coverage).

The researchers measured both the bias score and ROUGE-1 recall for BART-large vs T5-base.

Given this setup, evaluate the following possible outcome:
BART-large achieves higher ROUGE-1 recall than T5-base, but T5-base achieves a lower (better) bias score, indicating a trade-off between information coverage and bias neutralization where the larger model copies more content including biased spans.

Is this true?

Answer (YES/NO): YES